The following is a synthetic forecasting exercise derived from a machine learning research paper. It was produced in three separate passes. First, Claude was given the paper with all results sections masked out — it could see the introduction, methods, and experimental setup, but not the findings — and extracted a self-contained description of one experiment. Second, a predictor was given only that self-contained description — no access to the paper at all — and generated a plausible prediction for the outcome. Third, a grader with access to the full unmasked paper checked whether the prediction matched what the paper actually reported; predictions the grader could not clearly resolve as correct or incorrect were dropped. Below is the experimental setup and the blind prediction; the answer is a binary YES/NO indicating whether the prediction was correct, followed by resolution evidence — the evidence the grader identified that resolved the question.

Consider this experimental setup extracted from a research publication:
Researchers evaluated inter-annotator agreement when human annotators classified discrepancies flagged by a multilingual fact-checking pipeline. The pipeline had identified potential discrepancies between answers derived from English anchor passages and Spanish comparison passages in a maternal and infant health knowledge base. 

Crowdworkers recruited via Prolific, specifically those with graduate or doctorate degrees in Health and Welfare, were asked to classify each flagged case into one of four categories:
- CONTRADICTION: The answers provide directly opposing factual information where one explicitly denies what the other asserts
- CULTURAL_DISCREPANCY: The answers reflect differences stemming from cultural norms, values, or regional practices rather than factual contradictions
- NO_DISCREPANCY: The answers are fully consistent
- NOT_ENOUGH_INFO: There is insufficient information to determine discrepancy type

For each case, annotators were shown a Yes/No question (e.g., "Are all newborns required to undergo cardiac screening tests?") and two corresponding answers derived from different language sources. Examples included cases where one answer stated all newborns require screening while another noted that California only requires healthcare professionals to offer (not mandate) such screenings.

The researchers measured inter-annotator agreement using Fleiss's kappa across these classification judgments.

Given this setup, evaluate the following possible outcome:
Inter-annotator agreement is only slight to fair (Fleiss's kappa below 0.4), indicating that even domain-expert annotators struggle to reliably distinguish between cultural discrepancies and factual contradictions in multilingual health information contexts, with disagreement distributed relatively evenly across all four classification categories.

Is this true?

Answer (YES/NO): NO